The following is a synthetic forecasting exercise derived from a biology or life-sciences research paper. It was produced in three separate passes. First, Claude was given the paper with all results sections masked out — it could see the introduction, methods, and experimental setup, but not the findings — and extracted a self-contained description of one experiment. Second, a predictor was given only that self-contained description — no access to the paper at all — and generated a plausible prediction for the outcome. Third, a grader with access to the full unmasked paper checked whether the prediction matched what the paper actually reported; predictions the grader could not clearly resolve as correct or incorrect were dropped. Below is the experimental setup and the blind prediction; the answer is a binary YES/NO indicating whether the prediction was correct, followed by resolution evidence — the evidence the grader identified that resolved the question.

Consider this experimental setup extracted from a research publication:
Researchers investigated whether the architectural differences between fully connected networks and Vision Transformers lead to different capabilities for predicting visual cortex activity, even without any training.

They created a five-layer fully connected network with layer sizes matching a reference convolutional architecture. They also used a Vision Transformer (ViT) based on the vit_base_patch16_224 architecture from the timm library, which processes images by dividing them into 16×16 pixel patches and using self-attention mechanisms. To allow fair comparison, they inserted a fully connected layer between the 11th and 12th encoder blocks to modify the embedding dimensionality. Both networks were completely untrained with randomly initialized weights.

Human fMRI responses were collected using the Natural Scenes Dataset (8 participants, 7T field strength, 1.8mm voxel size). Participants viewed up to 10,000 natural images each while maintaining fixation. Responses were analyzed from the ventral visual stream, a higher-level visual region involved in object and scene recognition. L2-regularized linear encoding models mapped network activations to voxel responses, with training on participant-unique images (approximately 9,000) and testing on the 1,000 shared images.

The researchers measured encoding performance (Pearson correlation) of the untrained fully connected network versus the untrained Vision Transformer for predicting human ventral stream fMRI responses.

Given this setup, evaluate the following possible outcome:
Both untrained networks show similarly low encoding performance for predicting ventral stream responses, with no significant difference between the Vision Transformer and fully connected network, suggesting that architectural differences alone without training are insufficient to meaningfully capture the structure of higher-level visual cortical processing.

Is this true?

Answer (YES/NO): NO